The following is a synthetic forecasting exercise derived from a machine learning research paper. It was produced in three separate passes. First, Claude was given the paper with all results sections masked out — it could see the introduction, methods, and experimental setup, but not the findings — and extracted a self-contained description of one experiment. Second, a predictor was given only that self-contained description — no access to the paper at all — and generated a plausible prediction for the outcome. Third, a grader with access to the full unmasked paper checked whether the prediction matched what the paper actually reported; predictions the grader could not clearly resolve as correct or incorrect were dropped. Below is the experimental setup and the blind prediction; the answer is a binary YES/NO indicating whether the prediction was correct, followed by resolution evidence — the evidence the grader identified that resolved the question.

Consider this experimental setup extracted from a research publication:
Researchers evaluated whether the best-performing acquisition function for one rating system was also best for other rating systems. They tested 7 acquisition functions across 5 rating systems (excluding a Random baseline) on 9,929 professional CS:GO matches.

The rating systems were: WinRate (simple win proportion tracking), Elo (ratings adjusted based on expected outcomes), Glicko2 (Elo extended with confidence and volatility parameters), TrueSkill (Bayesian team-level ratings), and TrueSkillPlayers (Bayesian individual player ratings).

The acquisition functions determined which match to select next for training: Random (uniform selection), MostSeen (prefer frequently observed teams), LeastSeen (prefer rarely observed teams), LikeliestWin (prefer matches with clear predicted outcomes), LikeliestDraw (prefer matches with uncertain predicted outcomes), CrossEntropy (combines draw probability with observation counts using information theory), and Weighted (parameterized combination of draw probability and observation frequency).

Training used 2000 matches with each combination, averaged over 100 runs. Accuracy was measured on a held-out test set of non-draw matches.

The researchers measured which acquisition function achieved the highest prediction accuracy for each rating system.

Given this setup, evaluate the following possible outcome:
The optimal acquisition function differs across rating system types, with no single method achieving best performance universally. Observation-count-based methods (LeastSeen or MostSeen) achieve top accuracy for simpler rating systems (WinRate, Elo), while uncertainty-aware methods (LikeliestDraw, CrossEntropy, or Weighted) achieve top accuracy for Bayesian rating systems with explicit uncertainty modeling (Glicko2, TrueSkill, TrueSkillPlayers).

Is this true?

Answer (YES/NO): NO